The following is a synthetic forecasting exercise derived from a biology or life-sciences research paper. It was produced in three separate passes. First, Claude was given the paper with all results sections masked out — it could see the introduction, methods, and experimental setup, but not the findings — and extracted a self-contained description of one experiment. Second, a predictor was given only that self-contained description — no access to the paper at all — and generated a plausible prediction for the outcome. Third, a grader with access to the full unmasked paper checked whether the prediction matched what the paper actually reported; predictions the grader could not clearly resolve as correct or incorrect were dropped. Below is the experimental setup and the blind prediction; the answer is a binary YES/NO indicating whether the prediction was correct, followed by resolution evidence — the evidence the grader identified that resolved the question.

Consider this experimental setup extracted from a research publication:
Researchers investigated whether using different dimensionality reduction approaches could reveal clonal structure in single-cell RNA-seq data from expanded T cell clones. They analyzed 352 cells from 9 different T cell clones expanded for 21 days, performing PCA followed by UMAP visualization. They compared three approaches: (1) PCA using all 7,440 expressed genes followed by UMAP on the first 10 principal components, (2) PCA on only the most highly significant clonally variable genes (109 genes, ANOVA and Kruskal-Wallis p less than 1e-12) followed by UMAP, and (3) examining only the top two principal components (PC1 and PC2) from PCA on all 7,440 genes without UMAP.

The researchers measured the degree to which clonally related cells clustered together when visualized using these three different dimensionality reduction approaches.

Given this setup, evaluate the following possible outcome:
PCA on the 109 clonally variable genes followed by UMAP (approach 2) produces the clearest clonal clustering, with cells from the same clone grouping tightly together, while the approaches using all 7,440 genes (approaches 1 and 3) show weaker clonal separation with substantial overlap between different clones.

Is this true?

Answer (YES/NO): YES